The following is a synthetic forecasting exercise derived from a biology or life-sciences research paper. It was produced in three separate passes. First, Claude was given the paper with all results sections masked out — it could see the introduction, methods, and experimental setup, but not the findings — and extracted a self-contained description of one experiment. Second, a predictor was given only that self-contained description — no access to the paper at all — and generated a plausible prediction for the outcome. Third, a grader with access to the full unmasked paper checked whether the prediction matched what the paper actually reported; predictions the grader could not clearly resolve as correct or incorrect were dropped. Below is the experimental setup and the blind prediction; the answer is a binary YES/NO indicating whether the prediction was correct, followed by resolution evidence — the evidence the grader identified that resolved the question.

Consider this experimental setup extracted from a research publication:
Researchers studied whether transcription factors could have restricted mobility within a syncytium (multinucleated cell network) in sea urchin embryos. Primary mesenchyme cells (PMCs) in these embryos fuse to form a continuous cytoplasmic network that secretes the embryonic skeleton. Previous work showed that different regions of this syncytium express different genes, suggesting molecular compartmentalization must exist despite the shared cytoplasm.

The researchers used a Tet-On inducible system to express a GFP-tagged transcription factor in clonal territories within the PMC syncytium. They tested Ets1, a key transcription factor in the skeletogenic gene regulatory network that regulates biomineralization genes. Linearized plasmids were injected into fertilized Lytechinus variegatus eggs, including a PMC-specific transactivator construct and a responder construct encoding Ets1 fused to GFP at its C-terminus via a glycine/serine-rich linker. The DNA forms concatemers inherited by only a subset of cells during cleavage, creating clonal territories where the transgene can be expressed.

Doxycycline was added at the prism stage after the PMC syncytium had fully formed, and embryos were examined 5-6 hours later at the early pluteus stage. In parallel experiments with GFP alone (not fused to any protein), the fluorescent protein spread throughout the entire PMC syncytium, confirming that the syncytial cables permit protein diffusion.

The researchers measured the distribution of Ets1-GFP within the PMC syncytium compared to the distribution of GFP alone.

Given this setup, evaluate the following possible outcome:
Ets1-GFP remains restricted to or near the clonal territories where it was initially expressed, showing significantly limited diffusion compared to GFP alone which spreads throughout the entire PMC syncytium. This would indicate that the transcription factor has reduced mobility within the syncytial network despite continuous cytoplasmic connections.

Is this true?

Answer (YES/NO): YES